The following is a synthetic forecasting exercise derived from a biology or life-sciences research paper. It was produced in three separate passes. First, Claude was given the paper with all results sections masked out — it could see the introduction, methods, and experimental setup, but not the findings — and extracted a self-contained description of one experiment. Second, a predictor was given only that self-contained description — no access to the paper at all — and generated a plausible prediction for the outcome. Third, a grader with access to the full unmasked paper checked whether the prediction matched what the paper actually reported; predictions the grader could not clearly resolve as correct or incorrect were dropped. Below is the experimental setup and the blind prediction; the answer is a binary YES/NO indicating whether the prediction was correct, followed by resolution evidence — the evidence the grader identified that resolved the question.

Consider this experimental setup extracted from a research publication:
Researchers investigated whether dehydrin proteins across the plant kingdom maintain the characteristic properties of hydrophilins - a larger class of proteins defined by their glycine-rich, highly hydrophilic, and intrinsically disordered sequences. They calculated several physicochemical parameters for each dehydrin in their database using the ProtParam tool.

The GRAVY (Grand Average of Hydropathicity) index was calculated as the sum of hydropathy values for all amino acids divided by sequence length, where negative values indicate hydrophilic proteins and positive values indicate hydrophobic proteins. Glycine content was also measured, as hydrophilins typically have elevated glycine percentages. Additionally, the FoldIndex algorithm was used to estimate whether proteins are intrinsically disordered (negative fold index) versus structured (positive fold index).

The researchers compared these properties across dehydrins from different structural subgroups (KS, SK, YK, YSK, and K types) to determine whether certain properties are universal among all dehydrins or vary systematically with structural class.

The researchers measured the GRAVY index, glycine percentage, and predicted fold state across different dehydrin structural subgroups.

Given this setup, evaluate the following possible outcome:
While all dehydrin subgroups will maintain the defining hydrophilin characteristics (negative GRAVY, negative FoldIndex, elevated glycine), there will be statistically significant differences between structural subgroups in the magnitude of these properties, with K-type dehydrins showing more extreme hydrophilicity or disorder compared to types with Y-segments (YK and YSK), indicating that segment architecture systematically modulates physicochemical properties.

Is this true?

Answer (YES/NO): NO